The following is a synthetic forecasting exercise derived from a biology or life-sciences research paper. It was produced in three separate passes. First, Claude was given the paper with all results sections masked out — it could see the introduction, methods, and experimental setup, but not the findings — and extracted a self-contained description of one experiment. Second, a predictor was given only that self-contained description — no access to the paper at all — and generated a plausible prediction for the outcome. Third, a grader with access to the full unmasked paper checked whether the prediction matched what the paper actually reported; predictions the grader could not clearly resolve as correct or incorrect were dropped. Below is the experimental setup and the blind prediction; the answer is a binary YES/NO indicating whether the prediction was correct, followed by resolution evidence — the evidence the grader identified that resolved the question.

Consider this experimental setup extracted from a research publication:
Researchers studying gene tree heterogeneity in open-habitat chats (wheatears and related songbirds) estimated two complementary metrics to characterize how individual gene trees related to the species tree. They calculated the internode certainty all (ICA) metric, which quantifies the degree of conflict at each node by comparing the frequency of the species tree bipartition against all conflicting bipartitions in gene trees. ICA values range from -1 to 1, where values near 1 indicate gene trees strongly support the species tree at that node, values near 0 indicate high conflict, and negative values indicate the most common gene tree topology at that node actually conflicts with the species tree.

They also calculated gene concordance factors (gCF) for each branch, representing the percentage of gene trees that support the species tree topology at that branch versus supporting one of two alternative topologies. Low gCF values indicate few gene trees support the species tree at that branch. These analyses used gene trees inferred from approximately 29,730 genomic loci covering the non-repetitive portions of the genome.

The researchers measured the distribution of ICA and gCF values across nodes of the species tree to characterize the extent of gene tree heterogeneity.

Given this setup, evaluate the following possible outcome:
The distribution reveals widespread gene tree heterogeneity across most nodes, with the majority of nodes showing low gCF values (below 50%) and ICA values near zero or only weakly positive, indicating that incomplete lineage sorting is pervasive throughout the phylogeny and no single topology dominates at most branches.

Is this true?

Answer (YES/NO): NO